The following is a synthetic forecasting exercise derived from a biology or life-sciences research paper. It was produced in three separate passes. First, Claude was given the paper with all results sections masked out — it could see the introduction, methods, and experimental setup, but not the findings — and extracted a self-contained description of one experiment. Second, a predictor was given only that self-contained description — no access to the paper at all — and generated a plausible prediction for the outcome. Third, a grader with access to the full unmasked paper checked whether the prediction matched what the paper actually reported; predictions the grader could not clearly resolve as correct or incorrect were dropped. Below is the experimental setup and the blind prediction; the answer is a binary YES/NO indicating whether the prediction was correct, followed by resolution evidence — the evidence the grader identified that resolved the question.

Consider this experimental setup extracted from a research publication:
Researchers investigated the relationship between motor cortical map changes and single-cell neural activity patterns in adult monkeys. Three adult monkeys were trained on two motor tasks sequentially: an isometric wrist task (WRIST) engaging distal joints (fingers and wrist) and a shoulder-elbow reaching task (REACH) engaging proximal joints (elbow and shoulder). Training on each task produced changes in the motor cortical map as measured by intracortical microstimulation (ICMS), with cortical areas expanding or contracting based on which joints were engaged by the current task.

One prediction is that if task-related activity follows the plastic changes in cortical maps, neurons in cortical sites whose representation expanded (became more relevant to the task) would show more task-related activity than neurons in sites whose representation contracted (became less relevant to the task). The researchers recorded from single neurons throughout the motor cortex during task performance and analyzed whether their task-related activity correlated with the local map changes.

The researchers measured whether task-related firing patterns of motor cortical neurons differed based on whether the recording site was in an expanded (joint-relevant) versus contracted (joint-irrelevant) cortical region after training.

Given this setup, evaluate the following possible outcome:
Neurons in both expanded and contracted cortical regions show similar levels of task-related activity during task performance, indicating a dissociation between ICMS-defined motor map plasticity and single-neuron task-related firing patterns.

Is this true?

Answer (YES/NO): YES